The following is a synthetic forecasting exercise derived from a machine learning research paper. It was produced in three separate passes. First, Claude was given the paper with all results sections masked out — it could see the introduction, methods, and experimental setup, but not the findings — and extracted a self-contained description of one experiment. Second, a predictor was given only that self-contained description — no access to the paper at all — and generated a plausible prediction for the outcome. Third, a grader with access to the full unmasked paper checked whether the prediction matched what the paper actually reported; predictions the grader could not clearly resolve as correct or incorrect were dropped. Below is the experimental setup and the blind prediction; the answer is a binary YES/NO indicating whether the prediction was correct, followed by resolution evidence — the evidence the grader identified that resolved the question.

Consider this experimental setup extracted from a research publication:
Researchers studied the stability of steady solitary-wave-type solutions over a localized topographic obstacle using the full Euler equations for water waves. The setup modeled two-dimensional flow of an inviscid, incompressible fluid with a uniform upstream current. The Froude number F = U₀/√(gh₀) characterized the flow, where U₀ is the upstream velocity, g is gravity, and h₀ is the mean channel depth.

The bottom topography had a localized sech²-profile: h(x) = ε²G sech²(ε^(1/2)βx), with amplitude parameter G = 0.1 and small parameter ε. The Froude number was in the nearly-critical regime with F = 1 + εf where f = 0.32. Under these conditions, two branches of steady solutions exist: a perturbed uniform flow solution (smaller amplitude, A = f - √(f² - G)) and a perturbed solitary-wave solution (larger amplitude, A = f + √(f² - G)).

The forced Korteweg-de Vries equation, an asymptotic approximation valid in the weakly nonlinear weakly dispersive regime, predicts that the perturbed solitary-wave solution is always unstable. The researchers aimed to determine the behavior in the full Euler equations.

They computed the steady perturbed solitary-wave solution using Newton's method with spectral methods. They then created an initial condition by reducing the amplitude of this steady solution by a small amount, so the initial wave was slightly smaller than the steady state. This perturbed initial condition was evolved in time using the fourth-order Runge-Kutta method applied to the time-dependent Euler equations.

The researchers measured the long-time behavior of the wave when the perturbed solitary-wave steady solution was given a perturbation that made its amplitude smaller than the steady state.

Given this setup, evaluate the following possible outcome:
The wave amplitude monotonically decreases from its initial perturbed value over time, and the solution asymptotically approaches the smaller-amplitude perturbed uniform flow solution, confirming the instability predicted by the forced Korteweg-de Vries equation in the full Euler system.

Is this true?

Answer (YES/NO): YES